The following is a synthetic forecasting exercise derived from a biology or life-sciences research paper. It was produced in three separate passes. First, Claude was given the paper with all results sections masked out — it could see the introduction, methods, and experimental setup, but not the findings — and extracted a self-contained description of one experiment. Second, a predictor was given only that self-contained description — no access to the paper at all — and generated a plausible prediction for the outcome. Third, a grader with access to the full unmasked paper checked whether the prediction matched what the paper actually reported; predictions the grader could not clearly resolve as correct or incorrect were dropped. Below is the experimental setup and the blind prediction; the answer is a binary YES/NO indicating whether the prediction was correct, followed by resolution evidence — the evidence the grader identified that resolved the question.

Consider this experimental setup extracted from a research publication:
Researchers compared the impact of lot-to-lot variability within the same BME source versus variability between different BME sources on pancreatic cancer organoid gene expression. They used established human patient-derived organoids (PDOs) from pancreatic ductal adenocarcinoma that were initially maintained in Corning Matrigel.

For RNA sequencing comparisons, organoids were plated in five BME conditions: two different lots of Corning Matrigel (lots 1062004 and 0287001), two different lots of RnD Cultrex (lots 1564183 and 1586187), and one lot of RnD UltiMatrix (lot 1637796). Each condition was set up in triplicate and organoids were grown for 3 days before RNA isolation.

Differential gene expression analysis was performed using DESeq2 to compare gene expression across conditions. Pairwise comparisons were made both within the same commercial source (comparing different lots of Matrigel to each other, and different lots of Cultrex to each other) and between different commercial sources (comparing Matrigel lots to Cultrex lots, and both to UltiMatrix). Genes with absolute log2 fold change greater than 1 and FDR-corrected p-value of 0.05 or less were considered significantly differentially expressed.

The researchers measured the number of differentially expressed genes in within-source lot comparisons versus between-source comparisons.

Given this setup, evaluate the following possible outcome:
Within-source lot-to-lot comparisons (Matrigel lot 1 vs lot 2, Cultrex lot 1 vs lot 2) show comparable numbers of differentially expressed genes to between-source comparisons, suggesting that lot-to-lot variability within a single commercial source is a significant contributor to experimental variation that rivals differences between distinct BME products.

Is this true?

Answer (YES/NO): NO